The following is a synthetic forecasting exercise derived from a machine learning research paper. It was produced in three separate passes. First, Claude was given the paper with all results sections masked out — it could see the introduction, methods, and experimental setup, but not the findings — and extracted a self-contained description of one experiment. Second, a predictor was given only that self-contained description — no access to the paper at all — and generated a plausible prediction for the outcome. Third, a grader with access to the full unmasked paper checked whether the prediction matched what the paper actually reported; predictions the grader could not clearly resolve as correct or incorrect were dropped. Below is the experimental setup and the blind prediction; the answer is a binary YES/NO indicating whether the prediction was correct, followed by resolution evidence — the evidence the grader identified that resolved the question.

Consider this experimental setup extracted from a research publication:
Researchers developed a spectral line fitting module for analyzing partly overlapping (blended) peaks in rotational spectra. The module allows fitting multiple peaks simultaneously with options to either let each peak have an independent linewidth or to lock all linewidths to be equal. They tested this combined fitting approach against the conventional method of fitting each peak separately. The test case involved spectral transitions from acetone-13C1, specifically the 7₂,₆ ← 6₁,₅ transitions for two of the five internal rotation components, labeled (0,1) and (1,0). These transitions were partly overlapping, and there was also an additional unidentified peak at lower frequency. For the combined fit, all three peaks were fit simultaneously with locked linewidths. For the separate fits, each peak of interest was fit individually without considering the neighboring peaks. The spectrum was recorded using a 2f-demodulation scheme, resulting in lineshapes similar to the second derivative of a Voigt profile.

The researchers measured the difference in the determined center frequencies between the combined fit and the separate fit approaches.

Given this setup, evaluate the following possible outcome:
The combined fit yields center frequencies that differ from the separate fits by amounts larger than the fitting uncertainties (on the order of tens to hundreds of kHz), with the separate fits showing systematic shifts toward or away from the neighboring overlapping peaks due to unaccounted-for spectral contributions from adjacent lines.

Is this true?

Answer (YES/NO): YES